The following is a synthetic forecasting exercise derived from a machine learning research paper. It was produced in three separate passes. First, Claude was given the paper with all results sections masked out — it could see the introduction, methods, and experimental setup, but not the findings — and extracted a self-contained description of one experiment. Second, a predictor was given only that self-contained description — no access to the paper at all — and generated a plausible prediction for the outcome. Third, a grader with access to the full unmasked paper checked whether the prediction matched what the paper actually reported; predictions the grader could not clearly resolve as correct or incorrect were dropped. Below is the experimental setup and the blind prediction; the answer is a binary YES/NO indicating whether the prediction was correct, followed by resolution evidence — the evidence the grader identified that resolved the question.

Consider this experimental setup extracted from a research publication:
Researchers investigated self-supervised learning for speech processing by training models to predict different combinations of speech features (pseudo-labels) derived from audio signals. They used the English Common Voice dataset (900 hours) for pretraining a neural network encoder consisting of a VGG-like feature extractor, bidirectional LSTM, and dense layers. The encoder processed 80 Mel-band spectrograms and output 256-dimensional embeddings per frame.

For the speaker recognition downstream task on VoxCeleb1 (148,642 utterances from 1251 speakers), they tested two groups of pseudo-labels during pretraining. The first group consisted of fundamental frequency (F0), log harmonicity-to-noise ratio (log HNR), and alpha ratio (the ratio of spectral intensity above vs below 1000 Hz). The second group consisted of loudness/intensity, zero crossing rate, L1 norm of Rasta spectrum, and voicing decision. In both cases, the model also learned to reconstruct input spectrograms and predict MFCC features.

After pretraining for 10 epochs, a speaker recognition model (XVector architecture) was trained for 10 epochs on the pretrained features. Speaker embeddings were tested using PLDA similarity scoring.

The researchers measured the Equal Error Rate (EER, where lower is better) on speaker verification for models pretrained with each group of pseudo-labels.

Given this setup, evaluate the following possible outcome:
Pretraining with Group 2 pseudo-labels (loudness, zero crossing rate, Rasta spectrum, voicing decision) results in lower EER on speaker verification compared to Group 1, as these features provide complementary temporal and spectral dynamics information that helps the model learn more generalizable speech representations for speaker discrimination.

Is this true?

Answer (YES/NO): NO